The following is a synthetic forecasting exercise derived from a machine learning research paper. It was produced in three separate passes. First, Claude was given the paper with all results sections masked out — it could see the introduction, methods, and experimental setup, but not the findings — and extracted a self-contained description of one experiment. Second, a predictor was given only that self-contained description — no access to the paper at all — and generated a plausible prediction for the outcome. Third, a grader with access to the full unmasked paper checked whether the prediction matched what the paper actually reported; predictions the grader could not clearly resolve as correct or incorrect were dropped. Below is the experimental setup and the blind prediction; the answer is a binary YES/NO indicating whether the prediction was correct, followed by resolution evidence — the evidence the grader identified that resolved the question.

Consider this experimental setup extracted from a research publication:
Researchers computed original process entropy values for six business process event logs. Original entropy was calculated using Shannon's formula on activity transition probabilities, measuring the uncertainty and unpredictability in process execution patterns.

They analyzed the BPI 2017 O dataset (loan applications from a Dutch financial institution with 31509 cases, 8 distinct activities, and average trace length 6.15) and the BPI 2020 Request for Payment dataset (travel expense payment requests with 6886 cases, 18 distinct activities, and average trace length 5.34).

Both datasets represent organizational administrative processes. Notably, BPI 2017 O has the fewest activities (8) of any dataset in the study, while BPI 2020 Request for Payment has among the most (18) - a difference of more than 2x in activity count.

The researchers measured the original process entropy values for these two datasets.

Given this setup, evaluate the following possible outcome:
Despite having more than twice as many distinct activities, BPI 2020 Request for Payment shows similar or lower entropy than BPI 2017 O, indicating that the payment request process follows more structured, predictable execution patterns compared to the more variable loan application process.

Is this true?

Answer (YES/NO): YES